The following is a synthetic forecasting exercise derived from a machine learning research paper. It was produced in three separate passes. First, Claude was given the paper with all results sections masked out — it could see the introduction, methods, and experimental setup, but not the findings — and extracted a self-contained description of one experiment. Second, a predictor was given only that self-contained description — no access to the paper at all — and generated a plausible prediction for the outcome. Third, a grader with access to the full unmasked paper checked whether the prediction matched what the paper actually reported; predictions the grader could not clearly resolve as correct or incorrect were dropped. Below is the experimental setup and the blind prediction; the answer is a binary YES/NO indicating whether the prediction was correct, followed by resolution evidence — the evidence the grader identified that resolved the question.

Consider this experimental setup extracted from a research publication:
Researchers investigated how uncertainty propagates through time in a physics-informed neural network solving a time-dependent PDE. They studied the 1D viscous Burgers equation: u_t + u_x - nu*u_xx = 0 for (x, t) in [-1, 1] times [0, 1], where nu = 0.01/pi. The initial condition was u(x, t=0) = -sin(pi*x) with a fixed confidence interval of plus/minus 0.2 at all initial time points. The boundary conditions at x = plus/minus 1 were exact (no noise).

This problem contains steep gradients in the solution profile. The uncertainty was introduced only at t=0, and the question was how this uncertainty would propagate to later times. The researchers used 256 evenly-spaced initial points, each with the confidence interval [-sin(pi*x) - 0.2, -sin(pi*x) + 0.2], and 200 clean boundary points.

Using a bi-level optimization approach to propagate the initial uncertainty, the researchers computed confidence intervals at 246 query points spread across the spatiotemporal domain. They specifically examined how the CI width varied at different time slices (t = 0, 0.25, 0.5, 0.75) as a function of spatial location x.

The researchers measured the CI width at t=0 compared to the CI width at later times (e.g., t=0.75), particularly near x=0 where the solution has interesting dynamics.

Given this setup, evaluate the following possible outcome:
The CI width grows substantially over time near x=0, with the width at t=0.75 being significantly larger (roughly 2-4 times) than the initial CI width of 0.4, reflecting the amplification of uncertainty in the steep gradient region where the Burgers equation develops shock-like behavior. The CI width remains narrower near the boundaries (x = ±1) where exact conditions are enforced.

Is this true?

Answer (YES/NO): NO